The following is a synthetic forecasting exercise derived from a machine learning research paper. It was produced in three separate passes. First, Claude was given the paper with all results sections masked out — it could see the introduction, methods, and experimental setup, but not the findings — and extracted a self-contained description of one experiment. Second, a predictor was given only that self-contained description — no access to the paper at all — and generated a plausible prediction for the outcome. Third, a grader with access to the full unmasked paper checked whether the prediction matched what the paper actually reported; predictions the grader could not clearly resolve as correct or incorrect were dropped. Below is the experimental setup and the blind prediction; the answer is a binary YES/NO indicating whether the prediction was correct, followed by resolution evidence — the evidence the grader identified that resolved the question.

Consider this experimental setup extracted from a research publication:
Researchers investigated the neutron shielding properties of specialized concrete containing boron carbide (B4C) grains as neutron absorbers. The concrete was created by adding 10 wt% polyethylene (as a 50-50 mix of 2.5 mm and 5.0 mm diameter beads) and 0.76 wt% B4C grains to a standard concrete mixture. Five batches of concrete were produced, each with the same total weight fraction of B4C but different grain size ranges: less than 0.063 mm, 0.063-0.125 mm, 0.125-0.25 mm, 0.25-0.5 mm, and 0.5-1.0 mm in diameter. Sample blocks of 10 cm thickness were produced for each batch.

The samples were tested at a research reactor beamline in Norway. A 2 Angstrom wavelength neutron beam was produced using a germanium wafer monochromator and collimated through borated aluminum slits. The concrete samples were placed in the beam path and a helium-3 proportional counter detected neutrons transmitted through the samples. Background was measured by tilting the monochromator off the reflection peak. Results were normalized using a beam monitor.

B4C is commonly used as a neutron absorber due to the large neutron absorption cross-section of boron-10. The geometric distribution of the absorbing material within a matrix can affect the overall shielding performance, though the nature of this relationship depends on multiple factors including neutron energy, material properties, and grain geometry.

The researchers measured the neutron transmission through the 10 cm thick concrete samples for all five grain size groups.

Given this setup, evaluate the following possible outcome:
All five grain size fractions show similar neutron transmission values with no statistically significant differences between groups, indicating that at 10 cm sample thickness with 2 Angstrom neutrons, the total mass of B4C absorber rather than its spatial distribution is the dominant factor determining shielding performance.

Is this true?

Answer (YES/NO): NO